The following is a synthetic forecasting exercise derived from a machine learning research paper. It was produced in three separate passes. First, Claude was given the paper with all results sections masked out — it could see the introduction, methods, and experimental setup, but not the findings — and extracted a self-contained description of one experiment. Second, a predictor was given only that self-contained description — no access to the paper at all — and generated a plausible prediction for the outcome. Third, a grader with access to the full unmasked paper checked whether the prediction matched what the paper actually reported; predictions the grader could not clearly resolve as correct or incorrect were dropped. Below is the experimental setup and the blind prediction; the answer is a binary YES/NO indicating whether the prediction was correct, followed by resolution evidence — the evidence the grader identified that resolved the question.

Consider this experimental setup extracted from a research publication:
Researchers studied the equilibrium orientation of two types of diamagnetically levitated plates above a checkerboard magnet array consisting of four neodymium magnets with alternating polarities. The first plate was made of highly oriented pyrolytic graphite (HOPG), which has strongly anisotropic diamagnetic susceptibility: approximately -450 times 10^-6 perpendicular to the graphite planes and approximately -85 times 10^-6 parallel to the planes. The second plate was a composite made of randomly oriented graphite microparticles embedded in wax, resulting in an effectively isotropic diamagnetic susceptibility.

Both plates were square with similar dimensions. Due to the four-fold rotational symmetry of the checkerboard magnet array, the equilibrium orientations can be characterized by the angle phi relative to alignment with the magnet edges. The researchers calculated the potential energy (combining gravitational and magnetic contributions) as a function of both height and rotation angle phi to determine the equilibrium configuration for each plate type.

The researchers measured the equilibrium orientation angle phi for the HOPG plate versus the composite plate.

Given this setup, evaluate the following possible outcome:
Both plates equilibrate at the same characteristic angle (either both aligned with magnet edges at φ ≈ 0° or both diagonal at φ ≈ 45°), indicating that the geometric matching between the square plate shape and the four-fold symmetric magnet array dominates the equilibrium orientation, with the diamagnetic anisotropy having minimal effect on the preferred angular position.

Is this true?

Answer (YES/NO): NO